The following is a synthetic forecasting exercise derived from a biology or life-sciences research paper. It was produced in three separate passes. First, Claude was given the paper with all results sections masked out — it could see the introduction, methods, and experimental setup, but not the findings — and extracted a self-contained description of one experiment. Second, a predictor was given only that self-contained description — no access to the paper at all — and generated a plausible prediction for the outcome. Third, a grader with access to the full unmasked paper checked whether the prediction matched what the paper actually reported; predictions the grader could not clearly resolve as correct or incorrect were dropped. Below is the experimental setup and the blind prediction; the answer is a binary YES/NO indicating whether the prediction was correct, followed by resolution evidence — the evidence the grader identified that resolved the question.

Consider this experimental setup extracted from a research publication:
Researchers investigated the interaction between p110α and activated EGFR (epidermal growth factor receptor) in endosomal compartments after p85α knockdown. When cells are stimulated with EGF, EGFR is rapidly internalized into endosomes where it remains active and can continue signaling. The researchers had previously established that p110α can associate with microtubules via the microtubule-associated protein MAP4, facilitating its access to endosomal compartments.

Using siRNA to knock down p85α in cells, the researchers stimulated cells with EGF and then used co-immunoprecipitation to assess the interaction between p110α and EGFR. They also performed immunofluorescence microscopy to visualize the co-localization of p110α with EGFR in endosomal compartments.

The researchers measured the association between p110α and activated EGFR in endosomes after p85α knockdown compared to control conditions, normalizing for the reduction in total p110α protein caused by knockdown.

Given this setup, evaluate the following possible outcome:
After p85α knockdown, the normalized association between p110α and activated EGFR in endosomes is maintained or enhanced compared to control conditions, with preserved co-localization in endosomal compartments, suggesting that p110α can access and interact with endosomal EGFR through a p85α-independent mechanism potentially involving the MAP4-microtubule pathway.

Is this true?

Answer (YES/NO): YES